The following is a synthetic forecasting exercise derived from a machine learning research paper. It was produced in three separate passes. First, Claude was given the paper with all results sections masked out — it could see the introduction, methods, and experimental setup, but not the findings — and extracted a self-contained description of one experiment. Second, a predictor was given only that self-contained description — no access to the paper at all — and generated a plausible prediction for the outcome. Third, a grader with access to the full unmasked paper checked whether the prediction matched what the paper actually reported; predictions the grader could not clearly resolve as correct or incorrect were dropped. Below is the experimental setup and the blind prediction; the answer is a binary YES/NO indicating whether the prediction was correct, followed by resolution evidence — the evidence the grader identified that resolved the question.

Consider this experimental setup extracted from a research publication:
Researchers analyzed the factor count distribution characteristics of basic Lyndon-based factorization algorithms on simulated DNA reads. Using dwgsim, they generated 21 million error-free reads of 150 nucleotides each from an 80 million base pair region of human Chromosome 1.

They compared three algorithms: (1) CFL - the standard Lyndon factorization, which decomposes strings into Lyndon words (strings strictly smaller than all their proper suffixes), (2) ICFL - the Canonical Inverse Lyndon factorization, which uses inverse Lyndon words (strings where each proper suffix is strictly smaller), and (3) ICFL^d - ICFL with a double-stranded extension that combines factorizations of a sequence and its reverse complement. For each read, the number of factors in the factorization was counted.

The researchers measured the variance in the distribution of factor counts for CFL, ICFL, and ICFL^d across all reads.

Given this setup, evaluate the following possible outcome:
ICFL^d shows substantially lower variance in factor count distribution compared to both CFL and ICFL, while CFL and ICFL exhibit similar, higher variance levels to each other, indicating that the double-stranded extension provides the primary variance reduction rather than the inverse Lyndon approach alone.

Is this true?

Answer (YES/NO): NO